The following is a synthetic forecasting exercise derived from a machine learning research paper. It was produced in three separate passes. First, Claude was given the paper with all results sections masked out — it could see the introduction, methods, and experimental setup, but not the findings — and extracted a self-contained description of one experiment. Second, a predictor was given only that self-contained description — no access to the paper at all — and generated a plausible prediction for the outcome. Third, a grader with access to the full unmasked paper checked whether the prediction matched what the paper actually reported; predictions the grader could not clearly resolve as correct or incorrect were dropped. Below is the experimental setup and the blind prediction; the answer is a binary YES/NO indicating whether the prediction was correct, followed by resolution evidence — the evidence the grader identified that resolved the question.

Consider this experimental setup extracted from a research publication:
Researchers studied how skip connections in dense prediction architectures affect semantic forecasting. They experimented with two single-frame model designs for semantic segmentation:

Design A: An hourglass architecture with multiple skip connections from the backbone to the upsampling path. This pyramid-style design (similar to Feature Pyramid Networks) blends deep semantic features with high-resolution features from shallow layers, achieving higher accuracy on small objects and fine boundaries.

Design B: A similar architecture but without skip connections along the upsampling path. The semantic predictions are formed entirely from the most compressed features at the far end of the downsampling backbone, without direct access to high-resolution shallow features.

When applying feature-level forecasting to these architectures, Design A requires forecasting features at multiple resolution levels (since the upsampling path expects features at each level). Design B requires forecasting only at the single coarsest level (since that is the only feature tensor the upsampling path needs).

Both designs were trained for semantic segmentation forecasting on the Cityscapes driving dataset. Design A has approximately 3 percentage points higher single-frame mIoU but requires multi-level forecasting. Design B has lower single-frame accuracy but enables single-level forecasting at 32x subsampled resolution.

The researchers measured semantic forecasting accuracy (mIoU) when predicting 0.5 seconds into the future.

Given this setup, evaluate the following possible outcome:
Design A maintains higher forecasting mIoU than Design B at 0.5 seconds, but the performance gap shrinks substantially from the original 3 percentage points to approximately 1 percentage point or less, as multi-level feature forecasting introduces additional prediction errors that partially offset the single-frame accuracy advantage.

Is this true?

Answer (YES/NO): NO